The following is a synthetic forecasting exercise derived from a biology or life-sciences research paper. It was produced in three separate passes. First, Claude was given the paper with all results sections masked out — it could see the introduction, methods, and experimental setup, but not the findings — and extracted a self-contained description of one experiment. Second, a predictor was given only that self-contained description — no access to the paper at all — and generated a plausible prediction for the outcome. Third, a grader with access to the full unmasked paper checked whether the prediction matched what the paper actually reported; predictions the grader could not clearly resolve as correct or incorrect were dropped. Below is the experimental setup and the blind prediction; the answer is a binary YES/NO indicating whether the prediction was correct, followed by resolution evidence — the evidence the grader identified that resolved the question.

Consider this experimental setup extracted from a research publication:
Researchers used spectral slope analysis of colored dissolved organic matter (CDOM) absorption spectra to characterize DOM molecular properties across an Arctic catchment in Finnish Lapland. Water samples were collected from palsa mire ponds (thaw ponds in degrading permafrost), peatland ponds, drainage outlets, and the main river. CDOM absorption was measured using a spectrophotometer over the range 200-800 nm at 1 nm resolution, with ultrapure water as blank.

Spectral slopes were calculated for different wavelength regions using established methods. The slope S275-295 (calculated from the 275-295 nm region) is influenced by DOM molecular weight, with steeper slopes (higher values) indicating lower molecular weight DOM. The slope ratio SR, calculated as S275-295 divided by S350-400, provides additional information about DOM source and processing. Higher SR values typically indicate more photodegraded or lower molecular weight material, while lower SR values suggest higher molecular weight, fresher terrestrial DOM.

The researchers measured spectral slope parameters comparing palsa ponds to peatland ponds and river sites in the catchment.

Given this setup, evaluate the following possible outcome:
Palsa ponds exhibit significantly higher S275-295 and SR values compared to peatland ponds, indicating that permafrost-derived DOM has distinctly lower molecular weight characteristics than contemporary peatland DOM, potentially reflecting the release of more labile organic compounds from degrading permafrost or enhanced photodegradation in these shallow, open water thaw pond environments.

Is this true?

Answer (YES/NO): NO